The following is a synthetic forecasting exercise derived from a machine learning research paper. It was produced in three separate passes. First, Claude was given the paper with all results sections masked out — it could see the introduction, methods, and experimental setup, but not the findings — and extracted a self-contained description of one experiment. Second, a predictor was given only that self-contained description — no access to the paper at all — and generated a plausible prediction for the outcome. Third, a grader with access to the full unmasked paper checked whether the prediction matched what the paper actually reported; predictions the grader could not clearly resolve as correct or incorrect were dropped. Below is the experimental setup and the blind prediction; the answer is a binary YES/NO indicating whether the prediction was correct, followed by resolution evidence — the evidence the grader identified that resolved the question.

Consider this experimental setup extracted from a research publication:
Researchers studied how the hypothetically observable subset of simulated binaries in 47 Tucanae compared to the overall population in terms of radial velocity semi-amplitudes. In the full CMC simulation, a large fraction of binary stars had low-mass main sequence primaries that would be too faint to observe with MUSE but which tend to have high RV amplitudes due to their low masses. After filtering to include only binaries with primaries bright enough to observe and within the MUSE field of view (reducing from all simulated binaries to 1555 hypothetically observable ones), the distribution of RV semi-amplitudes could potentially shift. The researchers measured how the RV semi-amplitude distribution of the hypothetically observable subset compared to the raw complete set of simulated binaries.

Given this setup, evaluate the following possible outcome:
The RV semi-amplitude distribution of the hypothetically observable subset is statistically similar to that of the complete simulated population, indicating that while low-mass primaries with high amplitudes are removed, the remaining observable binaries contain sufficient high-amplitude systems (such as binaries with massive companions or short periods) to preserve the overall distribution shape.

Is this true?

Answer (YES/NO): NO